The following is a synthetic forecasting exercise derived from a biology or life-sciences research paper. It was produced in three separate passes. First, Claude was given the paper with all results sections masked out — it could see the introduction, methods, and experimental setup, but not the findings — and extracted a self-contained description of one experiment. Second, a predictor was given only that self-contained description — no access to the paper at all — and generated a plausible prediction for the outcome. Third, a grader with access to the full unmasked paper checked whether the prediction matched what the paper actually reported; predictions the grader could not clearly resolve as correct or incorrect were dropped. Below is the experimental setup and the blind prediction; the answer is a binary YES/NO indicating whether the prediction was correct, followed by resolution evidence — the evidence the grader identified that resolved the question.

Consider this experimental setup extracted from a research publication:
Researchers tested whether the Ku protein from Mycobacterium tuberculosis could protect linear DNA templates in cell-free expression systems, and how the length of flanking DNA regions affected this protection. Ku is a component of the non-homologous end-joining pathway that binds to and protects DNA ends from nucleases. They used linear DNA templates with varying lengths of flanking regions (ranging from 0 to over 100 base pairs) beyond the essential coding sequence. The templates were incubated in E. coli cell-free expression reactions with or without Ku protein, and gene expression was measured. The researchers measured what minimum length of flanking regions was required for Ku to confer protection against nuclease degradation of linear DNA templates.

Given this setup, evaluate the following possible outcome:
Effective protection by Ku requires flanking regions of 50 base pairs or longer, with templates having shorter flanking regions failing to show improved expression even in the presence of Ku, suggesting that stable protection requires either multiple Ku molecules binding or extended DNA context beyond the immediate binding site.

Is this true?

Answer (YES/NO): NO